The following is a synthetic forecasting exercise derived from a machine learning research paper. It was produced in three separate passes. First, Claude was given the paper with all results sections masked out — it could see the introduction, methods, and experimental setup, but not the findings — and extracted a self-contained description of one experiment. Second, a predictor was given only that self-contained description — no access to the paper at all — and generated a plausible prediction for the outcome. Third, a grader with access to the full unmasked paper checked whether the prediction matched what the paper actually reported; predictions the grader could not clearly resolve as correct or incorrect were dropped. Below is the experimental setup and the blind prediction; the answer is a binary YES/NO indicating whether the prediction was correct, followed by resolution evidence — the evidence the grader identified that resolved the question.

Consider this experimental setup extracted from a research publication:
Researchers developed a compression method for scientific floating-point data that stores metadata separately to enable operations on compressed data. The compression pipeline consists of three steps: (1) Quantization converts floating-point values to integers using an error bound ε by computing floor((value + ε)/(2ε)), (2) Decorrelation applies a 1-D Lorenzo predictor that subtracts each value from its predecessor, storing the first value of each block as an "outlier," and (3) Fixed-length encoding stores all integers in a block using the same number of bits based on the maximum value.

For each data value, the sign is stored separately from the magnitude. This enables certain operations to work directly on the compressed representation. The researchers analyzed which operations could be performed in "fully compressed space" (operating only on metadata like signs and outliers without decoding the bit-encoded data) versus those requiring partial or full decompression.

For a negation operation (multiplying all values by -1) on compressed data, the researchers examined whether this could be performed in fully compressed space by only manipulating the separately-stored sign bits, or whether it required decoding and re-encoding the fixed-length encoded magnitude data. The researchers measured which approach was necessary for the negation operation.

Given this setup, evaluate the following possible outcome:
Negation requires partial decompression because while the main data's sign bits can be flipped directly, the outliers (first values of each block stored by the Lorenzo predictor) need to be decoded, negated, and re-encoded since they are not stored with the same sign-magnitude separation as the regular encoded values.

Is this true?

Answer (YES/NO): NO